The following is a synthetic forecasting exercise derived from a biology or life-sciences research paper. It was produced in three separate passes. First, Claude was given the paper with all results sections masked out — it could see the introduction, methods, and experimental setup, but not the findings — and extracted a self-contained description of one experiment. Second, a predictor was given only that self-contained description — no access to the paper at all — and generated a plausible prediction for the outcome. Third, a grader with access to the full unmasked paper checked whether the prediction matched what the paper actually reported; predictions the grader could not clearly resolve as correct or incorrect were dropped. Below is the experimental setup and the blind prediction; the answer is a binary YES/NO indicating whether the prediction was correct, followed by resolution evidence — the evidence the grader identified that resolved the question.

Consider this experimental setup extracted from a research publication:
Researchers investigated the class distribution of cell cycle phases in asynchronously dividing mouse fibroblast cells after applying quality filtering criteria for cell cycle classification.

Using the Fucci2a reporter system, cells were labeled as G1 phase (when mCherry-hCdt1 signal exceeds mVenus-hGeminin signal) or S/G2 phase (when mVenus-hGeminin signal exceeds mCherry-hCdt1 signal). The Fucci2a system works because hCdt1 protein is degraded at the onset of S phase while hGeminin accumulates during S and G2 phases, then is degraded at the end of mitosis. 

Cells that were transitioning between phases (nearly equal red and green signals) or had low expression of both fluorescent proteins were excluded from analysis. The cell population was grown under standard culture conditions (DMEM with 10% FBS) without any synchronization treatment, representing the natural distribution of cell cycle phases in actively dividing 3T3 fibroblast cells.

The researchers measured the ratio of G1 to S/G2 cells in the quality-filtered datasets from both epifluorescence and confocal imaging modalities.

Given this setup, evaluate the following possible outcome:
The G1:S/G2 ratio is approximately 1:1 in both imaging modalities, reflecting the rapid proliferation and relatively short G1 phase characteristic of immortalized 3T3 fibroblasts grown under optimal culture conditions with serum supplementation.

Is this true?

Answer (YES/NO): NO